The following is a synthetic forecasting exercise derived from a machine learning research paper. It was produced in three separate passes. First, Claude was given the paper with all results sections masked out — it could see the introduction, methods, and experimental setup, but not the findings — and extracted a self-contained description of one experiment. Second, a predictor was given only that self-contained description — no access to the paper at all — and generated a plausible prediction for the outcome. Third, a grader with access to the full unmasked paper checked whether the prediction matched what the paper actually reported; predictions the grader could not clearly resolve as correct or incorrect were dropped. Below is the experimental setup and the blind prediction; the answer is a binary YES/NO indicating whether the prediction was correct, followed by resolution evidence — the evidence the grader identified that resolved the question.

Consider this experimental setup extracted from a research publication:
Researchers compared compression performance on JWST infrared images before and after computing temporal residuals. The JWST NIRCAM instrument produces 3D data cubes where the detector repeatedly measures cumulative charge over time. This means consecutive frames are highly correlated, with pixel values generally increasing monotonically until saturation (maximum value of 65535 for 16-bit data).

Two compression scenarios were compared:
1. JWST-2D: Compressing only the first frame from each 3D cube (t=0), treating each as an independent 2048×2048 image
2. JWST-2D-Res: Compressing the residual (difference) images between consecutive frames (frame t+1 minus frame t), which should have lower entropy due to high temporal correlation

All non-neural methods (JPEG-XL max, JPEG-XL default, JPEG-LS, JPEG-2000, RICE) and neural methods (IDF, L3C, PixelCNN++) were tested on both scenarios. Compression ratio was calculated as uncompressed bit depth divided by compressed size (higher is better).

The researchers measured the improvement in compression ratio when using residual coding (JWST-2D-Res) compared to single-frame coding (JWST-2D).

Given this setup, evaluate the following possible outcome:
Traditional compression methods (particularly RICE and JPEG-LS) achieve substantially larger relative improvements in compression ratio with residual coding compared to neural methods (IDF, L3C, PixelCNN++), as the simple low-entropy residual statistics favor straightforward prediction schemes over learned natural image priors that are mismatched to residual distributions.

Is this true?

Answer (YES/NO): YES